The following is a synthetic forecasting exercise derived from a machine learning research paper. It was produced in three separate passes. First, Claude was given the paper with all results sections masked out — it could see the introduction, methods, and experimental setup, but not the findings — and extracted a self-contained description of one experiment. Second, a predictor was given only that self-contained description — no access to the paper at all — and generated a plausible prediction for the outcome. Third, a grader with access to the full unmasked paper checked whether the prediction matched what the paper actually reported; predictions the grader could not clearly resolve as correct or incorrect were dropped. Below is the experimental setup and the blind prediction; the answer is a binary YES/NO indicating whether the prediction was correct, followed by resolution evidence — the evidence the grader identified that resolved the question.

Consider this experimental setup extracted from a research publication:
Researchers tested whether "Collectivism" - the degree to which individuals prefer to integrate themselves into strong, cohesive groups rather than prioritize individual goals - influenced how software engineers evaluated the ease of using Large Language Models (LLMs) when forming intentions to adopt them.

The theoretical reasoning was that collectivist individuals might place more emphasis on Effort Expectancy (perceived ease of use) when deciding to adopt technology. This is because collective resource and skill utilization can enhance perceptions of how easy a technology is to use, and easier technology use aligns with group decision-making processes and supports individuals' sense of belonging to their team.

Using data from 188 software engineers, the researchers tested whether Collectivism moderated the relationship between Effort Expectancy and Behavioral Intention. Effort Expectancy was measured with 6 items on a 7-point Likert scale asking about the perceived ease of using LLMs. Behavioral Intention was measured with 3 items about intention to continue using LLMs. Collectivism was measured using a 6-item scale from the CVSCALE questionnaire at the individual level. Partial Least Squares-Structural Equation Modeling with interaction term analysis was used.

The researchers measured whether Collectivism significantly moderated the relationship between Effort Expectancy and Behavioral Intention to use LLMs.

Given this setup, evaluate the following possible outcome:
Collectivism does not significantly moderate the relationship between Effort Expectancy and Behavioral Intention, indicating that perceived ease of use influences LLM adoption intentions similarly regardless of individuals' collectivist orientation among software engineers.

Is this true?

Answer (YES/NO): YES